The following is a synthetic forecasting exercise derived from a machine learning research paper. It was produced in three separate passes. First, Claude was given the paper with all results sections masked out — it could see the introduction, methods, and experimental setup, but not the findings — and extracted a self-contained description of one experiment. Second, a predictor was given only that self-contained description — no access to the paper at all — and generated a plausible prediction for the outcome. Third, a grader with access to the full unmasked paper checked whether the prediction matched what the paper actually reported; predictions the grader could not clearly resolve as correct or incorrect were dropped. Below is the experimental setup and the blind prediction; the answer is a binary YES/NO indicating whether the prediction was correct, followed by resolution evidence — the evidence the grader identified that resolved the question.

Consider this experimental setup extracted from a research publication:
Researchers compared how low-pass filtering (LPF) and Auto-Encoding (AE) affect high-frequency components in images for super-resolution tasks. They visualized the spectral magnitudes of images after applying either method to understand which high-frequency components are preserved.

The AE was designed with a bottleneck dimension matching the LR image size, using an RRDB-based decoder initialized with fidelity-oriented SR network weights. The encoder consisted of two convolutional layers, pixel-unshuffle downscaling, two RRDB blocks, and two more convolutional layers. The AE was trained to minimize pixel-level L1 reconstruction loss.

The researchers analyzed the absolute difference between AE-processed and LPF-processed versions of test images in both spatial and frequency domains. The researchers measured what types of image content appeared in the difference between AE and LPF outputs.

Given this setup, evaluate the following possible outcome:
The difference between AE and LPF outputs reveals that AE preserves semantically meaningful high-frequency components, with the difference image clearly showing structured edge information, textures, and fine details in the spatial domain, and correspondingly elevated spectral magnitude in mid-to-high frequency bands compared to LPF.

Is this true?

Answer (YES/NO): NO